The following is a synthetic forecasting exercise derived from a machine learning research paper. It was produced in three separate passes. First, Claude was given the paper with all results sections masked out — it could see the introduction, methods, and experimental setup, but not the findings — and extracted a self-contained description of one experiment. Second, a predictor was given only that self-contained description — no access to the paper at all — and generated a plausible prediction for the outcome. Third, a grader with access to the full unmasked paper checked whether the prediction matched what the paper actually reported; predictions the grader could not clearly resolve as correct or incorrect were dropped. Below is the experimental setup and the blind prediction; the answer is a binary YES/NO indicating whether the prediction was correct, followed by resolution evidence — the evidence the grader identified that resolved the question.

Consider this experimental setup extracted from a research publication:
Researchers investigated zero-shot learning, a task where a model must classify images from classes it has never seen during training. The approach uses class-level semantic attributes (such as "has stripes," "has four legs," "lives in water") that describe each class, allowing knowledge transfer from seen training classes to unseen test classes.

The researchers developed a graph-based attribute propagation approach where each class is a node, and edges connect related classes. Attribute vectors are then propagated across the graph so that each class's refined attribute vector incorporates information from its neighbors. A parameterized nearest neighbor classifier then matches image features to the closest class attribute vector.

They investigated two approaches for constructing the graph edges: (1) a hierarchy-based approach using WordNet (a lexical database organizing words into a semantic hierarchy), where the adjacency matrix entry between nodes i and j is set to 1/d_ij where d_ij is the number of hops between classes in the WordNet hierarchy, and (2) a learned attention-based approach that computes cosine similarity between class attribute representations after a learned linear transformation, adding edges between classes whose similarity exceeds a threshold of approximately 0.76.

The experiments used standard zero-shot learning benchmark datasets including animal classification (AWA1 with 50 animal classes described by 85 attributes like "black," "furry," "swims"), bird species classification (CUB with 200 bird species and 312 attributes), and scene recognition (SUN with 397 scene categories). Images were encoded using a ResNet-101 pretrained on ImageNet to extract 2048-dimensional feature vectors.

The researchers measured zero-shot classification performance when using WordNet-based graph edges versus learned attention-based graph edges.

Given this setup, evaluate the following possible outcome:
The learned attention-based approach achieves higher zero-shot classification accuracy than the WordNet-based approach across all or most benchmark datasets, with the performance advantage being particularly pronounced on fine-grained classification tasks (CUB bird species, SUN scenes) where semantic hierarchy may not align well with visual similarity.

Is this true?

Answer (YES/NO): NO